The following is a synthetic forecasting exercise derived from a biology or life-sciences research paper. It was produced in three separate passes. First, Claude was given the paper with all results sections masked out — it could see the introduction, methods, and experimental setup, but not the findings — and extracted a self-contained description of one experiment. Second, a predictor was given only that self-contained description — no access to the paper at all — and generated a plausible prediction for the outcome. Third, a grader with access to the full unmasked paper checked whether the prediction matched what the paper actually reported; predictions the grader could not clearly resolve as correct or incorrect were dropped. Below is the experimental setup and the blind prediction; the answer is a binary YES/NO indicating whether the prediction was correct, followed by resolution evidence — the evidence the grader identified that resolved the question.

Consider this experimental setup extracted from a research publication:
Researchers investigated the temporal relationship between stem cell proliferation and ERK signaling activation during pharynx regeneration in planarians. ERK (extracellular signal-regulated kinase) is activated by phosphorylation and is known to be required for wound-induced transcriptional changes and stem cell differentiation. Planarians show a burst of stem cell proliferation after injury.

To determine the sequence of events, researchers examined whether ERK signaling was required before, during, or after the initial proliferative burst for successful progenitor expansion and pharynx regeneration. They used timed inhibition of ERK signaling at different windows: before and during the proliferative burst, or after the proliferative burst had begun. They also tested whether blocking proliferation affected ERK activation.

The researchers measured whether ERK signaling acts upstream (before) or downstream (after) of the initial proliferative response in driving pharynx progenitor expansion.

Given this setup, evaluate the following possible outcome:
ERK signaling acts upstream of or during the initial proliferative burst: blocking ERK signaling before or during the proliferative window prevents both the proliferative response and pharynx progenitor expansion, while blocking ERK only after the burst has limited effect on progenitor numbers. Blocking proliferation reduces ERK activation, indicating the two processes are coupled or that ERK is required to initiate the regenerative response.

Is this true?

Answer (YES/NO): NO